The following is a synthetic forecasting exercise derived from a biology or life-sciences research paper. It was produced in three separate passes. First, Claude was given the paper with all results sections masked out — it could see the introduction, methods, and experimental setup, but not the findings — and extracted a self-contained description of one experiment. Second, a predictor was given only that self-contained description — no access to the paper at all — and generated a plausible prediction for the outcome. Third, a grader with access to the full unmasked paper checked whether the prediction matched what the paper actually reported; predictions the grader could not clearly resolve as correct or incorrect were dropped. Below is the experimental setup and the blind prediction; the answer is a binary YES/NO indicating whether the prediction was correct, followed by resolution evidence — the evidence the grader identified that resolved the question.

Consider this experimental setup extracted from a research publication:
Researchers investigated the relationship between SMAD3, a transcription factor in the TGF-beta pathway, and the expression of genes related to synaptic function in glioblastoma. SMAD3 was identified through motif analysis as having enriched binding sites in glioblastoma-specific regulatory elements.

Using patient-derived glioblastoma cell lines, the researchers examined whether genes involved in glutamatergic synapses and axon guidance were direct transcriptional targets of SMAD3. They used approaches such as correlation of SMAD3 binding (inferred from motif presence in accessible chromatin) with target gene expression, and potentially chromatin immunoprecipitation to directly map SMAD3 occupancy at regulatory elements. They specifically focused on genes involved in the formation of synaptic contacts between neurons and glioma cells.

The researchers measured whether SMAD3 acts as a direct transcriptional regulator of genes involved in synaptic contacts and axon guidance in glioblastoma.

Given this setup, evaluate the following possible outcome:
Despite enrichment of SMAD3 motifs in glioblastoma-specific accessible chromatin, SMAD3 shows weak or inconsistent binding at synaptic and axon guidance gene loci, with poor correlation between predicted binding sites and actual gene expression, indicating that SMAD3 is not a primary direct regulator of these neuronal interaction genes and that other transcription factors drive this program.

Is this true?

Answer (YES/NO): NO